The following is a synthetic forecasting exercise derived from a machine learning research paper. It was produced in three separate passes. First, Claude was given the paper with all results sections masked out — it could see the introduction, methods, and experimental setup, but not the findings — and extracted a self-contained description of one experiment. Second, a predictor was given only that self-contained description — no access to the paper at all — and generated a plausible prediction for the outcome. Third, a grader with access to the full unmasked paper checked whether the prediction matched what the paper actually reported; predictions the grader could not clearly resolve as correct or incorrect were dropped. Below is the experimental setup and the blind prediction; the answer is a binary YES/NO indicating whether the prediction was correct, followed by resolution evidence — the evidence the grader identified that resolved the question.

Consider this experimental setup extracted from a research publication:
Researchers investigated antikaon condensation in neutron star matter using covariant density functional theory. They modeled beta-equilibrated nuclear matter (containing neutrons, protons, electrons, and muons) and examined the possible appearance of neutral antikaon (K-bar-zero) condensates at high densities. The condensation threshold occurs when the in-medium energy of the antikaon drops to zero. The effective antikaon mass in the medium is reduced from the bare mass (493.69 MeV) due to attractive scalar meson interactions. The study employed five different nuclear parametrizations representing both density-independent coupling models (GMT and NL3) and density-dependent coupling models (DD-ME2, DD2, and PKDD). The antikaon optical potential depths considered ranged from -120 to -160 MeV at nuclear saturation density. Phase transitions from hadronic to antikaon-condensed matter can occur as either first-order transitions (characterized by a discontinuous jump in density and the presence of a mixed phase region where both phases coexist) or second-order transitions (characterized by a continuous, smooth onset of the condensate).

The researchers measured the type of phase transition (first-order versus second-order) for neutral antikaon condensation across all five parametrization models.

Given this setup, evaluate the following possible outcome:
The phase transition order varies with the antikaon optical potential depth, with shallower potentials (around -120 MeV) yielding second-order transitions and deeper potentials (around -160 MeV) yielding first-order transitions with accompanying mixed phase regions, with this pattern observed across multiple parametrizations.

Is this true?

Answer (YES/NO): NO